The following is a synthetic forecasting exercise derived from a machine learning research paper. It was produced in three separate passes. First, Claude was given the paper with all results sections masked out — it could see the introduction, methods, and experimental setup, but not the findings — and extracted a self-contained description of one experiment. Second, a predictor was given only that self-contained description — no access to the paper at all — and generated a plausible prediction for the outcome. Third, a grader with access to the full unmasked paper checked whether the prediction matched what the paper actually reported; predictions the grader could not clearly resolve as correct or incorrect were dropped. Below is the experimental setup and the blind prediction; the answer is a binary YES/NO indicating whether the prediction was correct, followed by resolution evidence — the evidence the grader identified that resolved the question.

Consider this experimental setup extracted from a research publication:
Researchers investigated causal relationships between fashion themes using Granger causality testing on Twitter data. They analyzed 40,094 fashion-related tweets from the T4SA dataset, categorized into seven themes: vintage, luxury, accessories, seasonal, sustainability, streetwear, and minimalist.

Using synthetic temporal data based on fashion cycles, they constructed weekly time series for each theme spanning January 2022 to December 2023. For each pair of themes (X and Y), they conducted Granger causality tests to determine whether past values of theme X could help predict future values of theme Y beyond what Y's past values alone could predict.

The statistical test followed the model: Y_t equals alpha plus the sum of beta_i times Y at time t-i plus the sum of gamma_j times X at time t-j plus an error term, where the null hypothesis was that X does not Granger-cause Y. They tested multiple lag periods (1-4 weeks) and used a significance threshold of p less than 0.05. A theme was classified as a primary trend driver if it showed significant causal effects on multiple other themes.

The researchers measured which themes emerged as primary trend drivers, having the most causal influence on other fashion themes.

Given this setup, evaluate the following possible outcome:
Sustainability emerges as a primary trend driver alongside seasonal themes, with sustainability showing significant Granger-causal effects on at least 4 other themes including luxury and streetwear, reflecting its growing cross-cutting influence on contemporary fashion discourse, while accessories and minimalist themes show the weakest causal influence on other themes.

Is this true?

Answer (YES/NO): NO